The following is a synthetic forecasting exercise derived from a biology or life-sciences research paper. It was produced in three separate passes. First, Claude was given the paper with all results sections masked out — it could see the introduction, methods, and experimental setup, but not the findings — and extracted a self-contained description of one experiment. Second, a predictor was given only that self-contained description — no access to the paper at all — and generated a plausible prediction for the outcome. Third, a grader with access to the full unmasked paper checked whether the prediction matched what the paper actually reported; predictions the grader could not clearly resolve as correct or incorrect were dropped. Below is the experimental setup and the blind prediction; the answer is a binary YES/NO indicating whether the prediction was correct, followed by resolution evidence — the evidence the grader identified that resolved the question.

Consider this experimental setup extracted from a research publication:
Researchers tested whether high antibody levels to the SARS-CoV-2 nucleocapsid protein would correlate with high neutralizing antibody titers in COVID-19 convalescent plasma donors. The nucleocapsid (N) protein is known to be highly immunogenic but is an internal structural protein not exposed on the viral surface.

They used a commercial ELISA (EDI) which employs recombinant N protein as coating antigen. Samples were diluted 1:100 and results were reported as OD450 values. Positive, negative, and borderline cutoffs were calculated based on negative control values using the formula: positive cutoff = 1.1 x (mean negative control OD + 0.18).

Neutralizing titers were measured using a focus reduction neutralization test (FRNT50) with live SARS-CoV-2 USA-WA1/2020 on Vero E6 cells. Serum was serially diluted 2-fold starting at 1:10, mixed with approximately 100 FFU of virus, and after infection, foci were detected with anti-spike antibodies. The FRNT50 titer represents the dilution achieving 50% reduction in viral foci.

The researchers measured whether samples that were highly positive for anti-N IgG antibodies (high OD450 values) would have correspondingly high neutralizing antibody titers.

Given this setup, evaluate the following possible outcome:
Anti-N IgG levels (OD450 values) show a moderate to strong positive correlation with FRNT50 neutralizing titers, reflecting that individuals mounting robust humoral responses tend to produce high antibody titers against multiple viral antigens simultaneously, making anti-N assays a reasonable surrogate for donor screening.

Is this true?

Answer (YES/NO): NO